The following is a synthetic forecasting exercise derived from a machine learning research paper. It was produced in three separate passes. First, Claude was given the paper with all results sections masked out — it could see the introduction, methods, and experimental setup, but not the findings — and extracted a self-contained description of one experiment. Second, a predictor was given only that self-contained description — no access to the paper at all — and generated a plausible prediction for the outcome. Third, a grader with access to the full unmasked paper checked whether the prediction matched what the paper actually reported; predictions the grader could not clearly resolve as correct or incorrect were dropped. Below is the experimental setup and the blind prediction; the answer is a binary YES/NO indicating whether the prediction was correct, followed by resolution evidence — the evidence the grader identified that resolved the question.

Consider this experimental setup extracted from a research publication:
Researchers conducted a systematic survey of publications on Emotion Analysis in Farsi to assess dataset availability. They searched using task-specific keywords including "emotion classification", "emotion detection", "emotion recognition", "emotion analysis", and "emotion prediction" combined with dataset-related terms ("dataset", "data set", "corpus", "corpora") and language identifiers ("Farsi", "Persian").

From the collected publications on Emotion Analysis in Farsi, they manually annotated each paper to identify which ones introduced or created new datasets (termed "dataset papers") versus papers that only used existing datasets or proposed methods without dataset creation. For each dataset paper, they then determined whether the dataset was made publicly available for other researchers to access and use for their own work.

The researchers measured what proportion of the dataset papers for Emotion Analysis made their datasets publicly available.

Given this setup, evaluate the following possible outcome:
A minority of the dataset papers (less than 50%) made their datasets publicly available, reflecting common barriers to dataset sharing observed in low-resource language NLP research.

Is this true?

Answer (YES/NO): YES